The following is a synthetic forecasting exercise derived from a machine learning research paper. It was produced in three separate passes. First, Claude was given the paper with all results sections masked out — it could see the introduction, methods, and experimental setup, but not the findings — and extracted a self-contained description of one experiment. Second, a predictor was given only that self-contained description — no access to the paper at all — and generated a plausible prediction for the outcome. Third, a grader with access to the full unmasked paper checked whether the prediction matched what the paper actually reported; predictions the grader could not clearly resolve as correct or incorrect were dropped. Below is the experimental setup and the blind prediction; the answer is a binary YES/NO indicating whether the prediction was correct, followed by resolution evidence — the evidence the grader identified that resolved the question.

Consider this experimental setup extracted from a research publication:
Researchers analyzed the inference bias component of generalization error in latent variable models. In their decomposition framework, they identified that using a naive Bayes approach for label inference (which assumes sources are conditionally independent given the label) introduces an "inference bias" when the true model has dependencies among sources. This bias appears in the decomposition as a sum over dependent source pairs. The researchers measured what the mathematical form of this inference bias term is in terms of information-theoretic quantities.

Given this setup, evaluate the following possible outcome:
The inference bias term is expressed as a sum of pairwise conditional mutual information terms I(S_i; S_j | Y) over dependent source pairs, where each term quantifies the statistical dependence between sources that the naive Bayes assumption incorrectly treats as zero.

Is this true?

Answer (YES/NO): YES